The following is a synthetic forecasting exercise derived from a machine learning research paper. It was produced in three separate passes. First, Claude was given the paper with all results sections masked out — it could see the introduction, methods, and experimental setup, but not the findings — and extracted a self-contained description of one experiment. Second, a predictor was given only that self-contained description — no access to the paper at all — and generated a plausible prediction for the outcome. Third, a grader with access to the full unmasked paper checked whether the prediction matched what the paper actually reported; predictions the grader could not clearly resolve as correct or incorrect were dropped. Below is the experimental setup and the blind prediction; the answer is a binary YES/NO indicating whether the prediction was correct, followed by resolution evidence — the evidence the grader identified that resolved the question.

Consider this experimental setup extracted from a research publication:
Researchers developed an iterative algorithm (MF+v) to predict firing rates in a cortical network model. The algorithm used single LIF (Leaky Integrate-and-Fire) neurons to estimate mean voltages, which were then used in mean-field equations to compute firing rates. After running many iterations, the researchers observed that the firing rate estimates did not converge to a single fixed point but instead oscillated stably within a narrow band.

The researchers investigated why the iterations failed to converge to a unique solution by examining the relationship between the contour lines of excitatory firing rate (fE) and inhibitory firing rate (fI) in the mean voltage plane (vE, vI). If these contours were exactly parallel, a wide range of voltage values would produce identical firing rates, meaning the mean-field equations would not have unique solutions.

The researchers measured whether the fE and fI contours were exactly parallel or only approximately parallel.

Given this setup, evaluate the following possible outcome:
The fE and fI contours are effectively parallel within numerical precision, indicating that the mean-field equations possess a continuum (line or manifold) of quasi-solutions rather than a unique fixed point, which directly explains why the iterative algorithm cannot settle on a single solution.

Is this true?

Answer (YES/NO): NO